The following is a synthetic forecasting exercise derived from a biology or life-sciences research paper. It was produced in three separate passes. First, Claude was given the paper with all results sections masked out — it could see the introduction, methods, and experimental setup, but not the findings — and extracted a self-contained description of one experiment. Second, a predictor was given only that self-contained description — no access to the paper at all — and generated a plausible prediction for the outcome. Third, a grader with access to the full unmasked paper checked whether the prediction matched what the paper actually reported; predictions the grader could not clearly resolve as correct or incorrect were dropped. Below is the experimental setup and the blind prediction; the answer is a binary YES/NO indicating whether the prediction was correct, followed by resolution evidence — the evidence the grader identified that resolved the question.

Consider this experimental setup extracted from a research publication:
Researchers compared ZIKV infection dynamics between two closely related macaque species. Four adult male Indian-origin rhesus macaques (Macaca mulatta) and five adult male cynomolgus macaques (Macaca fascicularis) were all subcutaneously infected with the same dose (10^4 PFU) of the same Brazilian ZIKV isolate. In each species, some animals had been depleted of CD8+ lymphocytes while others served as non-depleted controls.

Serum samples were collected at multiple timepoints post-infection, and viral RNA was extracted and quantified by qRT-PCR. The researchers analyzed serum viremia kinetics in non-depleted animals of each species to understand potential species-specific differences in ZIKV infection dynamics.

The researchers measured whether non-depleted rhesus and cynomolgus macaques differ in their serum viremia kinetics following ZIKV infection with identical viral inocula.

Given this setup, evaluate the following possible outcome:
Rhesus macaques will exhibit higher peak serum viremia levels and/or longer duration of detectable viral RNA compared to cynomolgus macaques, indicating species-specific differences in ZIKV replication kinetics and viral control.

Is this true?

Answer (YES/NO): NO